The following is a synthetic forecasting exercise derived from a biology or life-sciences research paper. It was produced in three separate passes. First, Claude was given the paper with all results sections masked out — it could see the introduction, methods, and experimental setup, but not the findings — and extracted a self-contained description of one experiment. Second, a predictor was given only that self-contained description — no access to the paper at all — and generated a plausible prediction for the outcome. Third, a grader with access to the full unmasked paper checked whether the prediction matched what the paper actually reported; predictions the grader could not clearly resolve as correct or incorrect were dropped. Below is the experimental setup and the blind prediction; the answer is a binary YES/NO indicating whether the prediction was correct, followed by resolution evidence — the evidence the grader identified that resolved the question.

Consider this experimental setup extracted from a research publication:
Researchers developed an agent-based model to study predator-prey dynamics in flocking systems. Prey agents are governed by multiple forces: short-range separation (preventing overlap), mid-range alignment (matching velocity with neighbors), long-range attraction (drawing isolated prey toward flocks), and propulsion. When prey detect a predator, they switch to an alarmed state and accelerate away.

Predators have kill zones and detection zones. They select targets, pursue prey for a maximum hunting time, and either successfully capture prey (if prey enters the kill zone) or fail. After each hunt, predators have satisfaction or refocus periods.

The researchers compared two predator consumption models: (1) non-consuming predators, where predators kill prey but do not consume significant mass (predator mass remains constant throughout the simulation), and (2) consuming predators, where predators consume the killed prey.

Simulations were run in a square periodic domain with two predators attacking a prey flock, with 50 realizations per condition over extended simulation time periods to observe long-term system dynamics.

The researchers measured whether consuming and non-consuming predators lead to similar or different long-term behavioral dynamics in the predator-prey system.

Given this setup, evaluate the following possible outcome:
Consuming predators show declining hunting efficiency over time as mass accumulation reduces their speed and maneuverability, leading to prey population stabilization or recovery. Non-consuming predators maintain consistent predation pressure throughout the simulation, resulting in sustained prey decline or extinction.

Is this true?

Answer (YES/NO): NO